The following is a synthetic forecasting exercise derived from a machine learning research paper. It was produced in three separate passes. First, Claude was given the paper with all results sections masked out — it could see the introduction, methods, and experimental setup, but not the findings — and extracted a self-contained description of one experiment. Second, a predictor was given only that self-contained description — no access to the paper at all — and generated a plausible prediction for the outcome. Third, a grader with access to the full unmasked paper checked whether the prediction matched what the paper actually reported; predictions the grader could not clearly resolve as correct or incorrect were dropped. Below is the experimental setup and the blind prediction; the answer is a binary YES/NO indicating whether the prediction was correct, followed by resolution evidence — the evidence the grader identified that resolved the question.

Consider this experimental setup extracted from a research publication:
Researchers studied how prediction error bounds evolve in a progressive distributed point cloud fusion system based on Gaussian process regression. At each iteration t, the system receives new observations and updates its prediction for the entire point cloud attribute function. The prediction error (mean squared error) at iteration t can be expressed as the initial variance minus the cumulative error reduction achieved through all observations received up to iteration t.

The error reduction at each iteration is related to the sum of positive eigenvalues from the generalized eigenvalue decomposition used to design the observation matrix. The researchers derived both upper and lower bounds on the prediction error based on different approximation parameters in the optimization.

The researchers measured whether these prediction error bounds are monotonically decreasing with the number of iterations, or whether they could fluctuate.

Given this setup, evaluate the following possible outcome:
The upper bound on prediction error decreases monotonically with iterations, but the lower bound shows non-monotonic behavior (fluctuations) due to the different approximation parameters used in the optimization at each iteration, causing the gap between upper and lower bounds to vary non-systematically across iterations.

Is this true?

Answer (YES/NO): NO